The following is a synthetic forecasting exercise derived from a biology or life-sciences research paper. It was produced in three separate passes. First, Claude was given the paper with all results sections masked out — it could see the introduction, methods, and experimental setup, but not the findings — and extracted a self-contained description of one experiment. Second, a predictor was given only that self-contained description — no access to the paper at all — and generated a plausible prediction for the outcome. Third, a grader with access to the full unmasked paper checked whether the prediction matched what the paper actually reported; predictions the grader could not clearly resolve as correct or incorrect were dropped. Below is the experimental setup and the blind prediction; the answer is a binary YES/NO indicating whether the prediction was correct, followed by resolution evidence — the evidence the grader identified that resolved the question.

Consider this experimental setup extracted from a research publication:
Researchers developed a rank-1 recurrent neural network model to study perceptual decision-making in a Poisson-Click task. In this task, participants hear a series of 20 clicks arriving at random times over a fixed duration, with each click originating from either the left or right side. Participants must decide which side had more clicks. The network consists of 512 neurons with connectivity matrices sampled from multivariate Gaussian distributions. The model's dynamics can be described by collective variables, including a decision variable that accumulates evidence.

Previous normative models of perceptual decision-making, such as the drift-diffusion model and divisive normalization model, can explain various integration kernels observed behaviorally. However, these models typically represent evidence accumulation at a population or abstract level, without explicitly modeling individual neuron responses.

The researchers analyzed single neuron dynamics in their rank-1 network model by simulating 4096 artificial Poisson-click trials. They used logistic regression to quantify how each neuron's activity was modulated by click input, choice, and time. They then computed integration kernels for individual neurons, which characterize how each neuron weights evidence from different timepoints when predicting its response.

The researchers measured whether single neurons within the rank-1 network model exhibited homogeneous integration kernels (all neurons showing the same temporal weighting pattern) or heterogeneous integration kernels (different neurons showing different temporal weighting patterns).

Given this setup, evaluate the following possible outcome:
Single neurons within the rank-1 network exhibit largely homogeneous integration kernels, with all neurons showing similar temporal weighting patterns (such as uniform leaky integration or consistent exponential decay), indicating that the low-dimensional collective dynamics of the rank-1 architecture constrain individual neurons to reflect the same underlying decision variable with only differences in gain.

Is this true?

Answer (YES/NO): NO